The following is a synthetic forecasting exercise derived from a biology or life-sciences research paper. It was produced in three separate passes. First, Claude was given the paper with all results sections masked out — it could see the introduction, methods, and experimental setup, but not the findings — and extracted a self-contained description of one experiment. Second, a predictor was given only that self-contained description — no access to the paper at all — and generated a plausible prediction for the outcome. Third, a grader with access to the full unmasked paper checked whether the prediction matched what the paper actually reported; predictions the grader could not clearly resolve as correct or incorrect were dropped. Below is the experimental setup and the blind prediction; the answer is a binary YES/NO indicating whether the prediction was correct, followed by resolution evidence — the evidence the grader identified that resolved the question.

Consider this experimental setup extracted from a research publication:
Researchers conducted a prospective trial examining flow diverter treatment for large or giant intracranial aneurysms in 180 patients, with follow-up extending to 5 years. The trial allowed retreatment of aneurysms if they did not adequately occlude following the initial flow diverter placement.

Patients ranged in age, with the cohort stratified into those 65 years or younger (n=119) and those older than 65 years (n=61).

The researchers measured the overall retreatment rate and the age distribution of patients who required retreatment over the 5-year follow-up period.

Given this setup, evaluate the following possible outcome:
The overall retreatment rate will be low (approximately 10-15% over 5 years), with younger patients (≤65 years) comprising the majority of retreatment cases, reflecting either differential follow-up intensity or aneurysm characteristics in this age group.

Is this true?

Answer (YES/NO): NO